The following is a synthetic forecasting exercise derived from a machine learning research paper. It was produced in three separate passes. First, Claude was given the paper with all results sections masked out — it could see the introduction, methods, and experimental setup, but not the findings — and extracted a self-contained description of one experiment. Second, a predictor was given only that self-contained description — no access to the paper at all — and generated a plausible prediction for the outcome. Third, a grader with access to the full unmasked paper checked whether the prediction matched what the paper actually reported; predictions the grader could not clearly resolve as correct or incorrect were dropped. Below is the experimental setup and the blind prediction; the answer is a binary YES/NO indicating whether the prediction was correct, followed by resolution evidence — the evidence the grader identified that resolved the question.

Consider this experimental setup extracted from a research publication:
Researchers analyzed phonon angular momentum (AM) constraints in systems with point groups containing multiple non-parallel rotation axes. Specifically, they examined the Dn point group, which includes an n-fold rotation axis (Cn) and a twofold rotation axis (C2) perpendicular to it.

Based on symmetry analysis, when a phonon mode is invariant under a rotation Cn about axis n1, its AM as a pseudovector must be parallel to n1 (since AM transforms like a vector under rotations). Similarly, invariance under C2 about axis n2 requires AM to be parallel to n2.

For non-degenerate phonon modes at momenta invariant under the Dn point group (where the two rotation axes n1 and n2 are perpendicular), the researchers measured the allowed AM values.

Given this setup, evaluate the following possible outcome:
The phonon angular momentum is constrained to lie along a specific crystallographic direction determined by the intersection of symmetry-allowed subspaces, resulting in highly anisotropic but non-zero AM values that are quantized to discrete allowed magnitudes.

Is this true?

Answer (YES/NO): NO